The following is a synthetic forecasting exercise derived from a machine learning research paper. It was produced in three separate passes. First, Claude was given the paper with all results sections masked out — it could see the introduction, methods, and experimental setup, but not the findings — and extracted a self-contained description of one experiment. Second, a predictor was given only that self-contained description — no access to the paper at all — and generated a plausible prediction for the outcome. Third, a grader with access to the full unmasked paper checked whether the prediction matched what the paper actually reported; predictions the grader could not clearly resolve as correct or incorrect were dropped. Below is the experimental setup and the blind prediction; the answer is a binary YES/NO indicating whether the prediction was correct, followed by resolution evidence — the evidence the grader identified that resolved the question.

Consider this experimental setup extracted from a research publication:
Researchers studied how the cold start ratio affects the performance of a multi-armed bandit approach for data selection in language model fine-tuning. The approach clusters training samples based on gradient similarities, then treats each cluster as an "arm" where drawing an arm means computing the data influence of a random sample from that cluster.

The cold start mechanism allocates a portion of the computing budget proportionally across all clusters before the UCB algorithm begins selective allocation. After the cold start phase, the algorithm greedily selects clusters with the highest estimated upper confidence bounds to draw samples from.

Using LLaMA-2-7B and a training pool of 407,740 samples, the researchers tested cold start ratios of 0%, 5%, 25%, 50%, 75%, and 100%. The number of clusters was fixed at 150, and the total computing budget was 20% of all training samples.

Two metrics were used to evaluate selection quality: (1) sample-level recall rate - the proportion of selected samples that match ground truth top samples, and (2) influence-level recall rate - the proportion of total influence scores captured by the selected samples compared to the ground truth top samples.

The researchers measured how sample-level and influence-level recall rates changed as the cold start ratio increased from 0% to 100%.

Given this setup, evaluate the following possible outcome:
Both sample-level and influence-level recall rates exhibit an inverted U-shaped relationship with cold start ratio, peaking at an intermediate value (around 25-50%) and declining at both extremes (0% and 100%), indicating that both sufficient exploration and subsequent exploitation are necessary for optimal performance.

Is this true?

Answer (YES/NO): NO